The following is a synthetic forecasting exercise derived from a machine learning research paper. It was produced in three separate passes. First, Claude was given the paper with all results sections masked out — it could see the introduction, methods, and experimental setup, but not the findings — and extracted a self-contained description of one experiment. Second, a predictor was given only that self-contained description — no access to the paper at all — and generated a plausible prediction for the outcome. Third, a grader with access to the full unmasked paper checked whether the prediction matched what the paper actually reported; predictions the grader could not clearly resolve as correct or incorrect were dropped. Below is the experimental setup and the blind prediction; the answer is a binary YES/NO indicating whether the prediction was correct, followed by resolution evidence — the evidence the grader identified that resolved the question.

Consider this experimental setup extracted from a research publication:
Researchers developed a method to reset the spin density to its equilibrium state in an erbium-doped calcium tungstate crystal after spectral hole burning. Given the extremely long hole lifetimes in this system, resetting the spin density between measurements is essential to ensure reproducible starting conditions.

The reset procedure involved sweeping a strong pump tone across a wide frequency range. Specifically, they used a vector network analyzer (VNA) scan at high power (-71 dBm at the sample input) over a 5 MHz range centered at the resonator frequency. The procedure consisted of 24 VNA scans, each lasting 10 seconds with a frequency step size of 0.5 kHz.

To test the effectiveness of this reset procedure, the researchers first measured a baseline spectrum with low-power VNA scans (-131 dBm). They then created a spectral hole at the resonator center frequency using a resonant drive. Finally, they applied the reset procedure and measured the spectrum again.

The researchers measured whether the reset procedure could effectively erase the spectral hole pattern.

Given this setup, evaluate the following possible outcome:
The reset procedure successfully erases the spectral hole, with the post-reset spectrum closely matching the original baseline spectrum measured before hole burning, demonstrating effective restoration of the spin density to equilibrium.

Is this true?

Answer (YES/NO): YES